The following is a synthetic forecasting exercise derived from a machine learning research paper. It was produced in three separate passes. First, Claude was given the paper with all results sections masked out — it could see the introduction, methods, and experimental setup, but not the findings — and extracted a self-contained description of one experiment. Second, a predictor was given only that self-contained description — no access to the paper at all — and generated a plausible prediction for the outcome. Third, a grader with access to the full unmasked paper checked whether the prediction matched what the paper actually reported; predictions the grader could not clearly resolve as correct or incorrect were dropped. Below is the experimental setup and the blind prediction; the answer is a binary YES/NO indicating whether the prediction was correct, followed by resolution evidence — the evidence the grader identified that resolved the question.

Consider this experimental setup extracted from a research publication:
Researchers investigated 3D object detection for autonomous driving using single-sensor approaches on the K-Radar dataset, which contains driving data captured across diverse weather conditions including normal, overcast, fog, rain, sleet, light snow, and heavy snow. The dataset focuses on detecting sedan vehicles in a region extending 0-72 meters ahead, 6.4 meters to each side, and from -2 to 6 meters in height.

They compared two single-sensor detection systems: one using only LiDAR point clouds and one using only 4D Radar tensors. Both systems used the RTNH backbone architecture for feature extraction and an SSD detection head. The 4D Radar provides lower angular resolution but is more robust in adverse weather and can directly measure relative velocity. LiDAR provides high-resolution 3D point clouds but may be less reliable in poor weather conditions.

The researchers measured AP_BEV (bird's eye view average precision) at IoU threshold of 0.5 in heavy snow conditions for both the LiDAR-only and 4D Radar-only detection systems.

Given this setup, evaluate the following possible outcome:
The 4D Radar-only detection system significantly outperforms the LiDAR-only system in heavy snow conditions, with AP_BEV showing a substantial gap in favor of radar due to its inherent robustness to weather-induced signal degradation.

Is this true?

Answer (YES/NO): YES